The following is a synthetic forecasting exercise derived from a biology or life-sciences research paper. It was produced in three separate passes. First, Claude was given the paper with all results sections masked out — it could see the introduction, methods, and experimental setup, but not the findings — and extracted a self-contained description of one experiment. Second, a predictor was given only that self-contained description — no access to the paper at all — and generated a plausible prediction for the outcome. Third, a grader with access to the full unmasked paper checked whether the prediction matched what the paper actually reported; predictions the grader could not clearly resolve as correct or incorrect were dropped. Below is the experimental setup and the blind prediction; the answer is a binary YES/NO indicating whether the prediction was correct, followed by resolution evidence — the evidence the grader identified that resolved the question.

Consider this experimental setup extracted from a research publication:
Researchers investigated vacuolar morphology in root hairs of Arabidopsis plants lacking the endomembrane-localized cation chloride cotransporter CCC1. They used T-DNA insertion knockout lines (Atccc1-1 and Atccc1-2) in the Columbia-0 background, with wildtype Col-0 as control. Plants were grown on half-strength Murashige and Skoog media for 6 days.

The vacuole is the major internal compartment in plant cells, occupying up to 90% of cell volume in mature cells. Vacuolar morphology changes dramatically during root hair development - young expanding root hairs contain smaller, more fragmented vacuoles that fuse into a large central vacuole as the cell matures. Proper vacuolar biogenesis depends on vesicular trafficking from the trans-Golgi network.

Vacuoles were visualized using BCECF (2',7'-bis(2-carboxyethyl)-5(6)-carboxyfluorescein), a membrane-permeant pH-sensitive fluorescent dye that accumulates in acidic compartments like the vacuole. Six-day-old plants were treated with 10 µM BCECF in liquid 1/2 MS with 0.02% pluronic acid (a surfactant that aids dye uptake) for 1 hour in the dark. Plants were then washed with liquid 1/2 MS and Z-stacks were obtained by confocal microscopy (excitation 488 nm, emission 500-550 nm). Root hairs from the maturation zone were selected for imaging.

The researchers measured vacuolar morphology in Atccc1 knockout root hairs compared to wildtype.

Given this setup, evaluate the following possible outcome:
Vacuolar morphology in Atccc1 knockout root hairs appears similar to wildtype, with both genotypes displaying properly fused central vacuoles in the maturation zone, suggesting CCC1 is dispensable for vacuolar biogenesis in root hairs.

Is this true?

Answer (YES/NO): NO